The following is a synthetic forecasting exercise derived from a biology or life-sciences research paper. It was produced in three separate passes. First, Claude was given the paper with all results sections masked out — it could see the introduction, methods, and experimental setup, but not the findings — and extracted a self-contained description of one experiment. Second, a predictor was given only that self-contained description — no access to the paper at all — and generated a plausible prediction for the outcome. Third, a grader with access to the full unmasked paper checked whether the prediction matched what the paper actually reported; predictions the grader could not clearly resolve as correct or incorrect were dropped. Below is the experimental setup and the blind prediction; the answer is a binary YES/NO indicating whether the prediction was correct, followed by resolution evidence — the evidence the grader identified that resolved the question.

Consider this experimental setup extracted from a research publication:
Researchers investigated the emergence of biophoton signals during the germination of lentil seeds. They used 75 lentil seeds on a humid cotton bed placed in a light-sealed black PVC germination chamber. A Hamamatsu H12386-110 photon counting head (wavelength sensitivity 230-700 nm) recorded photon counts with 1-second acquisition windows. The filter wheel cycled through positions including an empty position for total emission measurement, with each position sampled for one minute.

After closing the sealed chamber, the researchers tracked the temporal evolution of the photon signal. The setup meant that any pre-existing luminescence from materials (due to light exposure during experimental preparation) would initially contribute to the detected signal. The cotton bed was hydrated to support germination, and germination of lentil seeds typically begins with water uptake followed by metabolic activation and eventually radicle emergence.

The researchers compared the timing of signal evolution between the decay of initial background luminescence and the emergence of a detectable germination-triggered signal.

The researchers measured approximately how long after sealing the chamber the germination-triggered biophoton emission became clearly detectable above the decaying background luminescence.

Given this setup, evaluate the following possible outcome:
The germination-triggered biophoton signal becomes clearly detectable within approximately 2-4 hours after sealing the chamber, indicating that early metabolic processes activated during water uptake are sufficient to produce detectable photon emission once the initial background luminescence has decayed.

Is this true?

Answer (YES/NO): NO